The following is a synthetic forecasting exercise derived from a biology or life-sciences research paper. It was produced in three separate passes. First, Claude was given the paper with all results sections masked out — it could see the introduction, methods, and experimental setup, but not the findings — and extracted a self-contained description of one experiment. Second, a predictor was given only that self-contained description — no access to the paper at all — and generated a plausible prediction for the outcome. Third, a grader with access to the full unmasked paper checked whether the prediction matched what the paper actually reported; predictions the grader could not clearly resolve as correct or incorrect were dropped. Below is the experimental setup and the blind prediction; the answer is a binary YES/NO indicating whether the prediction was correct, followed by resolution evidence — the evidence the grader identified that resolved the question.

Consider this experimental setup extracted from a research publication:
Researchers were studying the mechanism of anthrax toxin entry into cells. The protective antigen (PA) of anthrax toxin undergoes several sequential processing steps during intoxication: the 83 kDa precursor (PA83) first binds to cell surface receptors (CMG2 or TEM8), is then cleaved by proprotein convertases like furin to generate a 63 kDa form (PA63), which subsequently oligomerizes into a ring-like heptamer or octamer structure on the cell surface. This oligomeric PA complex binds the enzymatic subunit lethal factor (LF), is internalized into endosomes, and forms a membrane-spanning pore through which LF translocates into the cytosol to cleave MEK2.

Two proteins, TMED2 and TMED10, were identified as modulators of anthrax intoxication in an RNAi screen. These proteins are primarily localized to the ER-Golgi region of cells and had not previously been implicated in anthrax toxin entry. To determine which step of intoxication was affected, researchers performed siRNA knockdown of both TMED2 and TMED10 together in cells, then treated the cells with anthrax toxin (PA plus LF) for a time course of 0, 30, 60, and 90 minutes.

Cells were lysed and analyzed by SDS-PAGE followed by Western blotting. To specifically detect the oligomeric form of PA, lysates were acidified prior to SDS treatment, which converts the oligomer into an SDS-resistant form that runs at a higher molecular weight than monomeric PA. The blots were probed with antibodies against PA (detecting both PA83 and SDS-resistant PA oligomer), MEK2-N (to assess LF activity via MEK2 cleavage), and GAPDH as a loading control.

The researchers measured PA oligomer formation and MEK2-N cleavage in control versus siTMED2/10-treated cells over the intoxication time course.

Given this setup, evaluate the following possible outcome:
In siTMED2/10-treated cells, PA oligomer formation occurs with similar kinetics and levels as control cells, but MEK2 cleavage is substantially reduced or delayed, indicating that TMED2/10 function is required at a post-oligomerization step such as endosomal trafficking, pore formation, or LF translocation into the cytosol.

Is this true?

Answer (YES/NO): NO